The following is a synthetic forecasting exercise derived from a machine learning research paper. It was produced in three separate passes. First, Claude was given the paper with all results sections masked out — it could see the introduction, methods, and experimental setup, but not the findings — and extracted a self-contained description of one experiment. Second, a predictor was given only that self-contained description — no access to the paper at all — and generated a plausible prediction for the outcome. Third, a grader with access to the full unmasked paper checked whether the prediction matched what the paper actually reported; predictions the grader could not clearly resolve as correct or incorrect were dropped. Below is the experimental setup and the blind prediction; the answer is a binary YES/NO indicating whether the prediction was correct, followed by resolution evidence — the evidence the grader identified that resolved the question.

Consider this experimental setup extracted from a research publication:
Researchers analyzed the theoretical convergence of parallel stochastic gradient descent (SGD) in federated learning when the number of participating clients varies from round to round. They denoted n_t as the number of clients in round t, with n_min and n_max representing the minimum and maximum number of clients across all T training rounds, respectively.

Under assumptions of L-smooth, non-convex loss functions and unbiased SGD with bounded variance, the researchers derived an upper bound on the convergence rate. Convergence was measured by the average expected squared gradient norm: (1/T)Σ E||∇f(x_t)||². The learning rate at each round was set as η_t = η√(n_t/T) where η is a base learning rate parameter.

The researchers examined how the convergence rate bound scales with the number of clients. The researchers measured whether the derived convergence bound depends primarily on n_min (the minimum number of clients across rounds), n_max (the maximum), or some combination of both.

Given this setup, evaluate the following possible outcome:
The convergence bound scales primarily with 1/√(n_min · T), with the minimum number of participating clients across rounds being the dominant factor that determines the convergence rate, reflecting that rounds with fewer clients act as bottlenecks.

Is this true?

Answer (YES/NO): YES